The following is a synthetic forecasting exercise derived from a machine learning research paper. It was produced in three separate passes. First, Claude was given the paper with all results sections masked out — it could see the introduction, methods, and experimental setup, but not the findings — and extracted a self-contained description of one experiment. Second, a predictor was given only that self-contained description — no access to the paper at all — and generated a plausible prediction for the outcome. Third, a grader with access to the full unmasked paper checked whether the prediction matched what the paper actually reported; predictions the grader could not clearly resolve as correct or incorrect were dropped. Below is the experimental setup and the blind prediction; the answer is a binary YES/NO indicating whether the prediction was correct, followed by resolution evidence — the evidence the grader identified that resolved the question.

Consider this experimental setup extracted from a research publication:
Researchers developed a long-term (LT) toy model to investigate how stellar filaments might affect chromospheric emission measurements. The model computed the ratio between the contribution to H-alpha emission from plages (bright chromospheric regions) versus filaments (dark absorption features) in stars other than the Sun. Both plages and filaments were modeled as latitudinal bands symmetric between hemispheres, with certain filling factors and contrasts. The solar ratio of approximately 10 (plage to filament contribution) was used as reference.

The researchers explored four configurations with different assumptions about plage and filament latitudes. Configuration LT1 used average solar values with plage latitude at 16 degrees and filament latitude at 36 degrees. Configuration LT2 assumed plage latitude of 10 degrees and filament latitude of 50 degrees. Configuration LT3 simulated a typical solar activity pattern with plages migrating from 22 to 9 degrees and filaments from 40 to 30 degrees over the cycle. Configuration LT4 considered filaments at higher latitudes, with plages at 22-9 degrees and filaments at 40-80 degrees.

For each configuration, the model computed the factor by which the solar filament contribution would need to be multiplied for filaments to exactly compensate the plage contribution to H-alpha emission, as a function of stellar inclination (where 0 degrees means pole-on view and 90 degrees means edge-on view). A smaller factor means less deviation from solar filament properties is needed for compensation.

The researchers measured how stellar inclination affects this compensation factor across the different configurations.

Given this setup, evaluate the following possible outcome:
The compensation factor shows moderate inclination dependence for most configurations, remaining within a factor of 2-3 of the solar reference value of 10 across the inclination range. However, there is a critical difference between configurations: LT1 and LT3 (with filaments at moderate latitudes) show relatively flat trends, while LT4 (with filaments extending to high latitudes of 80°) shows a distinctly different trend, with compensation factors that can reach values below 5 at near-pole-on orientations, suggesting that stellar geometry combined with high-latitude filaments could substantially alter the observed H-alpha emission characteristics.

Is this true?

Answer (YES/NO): NO